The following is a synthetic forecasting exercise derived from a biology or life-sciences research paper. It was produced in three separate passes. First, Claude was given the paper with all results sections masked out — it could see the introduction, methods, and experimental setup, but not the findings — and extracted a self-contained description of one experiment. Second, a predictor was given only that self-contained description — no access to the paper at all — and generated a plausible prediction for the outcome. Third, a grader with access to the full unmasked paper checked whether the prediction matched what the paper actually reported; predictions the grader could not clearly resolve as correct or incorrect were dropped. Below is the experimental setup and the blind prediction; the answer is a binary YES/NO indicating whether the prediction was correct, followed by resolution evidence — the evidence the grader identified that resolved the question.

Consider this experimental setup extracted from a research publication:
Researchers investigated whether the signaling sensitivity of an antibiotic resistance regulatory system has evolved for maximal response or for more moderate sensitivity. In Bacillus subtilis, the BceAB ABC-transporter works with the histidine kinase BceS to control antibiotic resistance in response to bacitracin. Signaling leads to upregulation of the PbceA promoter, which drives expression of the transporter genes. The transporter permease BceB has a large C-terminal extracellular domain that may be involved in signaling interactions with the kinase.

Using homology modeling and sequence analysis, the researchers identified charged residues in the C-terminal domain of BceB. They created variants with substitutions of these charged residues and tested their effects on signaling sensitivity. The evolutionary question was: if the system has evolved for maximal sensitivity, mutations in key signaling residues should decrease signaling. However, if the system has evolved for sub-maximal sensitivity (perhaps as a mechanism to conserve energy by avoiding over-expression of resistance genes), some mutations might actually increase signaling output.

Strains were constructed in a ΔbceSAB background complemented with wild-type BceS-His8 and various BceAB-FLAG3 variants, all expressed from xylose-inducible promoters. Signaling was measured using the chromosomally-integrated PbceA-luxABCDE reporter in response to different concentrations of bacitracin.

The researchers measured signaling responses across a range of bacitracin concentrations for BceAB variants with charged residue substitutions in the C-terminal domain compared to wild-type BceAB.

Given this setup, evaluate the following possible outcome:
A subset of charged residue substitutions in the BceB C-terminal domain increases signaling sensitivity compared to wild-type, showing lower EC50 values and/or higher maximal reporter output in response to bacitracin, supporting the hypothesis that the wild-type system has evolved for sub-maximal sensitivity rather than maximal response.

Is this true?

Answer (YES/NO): YES